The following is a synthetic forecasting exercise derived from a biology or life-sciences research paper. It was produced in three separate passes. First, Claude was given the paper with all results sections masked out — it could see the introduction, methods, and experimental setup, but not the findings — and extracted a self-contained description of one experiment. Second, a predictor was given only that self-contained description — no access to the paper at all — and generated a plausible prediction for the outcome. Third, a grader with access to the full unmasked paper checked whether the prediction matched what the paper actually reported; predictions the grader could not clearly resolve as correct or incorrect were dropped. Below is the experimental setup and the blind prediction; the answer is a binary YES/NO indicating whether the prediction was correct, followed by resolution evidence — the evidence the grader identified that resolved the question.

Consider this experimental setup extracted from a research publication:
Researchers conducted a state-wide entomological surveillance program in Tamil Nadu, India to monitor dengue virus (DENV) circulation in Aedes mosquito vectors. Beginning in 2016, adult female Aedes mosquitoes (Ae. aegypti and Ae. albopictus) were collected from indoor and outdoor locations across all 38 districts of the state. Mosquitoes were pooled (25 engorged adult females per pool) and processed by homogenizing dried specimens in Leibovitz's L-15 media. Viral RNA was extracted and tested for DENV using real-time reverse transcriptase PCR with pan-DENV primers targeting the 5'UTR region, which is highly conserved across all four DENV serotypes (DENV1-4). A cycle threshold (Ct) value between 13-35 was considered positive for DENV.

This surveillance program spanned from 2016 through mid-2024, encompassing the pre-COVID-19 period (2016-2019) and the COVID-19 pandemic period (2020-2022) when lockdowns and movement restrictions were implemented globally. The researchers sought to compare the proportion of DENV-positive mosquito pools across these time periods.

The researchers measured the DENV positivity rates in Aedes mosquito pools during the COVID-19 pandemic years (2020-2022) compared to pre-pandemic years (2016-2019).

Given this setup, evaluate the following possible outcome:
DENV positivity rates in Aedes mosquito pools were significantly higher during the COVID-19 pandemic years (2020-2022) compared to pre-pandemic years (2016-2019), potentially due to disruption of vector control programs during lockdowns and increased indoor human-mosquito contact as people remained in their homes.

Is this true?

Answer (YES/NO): NO